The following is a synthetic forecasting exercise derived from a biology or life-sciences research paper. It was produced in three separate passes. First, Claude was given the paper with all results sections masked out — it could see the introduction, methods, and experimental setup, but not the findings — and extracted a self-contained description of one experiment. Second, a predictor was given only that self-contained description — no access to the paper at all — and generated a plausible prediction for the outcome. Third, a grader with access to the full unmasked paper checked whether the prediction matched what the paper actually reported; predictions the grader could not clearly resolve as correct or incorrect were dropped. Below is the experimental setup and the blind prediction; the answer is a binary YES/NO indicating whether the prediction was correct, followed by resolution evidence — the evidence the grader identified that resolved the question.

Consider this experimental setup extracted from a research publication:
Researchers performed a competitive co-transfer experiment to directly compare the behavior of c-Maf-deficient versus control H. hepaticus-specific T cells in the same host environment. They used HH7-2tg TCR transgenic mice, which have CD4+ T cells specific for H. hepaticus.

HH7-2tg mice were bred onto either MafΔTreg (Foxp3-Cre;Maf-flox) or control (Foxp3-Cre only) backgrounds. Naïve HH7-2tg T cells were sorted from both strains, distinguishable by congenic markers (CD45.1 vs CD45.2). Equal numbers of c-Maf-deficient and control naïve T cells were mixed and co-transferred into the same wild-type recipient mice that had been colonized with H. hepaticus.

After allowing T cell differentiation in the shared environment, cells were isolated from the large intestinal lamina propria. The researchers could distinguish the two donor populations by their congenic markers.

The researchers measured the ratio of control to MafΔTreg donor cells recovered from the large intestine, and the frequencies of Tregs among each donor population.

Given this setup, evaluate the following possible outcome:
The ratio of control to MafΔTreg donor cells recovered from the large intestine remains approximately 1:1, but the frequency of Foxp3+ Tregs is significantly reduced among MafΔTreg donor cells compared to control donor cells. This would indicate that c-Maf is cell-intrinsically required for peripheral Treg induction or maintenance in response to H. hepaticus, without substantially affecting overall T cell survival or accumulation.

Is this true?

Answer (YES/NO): NO